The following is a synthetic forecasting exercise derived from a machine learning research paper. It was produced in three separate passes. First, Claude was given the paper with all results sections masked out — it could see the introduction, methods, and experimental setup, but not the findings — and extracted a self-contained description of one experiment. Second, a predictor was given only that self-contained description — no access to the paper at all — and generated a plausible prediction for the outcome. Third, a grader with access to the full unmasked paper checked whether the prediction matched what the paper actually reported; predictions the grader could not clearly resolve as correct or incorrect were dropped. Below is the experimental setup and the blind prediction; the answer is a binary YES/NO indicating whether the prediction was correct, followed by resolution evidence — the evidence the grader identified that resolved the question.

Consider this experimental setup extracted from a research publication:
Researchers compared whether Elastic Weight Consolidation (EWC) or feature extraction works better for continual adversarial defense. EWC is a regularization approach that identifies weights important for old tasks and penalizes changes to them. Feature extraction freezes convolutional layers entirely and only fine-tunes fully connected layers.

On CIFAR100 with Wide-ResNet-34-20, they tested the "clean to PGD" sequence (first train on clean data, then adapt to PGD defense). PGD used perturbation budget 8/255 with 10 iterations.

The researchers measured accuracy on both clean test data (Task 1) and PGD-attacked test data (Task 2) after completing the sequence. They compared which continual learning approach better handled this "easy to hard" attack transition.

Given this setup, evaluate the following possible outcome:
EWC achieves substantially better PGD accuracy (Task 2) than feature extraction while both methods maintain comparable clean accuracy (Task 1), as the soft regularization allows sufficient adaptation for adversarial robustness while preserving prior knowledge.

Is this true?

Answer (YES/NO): NO